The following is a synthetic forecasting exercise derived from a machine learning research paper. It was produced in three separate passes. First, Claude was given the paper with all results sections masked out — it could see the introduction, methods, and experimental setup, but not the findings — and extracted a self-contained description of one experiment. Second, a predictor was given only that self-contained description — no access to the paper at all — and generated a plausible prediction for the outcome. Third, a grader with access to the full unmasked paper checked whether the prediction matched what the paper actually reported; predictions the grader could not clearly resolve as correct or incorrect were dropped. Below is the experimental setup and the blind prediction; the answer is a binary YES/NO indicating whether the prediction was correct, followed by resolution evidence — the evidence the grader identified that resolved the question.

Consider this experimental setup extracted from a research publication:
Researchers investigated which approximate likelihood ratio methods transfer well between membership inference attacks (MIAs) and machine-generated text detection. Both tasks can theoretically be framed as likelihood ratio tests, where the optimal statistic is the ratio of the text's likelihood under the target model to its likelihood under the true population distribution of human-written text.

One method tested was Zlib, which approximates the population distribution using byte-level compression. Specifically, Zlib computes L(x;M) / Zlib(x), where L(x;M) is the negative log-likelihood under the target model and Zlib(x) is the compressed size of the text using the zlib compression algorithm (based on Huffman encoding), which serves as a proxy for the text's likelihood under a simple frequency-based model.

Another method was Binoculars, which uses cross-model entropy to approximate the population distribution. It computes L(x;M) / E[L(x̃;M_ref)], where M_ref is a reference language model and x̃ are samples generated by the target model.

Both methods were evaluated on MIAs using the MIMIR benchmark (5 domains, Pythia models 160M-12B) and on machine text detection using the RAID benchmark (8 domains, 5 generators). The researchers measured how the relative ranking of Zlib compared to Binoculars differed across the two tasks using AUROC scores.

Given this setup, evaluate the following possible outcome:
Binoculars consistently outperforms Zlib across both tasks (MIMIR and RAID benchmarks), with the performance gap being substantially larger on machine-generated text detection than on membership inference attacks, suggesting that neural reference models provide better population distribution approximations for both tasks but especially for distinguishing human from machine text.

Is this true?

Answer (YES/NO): YES